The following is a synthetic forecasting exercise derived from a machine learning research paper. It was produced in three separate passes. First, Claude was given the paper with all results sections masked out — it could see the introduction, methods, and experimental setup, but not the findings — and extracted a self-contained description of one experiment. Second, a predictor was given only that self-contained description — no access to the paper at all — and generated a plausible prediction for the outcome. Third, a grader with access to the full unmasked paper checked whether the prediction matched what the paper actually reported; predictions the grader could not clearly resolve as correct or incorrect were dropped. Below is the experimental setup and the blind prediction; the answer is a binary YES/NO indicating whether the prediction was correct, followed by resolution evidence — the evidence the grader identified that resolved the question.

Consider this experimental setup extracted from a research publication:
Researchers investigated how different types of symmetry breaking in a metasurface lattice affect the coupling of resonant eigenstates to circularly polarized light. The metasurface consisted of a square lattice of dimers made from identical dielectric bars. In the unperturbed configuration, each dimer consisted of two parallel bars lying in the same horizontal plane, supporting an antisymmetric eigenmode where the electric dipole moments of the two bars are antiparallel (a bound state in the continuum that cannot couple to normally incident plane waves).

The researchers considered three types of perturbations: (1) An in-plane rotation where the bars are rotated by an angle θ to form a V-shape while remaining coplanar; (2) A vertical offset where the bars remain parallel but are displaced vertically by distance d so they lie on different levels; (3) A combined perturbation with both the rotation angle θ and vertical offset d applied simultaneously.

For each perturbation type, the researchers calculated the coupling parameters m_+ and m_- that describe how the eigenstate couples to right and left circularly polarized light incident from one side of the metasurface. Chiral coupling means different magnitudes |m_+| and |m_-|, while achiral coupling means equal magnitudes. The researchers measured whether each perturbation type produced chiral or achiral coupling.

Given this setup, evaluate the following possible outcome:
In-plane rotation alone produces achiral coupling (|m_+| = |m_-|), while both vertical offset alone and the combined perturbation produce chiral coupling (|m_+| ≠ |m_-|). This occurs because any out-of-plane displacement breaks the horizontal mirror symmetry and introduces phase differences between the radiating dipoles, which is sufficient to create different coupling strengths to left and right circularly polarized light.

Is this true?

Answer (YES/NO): NO